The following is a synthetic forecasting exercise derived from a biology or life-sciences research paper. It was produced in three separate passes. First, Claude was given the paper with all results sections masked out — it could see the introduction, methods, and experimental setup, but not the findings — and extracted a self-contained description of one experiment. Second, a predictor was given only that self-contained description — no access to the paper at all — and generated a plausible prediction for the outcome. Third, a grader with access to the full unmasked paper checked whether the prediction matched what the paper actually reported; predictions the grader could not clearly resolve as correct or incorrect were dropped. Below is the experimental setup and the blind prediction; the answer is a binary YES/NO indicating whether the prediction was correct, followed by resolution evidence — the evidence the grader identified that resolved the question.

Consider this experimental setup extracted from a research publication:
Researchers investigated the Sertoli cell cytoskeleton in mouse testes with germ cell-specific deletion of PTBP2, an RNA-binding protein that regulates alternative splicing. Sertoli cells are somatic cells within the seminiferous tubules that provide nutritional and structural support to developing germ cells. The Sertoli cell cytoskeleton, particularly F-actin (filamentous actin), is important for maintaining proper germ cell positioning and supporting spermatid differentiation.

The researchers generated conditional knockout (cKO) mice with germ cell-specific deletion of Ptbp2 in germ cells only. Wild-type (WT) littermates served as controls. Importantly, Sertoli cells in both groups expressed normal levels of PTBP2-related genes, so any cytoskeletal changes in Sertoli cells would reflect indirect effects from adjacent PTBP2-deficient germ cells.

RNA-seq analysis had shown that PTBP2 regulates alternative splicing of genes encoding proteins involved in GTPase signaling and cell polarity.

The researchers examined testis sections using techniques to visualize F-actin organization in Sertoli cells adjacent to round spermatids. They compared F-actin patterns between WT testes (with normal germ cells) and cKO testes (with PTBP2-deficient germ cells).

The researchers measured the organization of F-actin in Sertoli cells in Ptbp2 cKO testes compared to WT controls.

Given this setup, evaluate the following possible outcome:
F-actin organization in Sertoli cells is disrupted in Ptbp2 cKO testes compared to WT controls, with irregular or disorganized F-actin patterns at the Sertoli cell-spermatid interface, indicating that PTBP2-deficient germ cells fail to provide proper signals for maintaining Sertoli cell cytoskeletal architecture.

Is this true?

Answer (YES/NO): YES